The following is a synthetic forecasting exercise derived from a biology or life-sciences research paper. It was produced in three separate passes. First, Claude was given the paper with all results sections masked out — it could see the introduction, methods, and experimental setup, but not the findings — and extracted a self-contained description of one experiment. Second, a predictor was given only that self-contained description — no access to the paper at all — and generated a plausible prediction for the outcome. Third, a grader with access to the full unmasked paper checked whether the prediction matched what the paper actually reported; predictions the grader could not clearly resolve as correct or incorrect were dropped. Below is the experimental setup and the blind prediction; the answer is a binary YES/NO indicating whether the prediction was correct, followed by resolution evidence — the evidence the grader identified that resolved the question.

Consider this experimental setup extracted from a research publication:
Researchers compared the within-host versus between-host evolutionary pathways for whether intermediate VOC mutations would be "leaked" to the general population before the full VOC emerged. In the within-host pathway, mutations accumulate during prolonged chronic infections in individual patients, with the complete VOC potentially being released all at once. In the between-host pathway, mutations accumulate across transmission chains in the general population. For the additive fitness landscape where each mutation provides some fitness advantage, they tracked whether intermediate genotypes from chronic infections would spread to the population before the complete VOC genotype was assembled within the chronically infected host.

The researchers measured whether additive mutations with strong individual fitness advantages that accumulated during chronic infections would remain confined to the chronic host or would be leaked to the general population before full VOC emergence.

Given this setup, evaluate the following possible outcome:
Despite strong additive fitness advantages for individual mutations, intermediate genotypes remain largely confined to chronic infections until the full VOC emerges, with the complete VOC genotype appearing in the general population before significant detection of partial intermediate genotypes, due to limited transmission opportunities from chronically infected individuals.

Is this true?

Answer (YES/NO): NO